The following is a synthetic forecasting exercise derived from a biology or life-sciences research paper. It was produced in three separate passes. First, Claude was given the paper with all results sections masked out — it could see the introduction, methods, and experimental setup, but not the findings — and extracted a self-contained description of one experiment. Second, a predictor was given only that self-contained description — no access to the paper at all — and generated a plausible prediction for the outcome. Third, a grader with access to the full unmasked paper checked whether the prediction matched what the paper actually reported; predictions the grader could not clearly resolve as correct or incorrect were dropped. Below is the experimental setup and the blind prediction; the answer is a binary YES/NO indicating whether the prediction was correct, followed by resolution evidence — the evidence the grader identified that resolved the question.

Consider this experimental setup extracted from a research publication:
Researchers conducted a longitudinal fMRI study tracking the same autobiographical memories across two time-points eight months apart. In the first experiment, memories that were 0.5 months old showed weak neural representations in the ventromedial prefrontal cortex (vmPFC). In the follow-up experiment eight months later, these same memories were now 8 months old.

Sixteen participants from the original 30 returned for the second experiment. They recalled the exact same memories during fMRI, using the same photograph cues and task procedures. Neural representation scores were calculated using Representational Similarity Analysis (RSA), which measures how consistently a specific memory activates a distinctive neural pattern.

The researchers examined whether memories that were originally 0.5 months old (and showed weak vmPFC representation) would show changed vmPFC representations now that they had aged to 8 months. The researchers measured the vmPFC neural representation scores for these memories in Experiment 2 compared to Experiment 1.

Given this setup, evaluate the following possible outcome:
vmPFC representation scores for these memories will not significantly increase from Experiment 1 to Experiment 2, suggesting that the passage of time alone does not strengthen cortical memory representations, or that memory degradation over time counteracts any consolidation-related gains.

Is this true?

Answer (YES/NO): NO